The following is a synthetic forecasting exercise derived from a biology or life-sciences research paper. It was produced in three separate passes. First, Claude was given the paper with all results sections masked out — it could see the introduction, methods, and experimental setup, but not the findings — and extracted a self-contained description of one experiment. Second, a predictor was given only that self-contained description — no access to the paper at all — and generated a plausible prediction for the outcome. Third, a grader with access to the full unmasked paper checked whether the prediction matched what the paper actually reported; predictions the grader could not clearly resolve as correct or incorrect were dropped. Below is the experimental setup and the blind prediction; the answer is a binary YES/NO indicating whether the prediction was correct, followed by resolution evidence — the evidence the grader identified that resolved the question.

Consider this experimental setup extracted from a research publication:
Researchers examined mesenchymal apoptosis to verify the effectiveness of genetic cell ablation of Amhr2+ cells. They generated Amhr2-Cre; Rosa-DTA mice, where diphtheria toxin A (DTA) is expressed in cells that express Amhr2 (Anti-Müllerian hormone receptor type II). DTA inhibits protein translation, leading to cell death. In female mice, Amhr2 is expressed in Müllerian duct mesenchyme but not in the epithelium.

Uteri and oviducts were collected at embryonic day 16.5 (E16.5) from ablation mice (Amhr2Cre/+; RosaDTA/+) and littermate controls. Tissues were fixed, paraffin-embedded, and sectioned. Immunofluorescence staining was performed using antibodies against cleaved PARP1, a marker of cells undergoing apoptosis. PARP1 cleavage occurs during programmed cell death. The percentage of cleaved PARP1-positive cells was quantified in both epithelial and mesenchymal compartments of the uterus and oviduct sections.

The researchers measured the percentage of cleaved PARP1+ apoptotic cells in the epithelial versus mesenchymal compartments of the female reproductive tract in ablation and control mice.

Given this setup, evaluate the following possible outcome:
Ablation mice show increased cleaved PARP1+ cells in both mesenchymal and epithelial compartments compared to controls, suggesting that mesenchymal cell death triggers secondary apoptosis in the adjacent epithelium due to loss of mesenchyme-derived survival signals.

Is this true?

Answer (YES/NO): NO